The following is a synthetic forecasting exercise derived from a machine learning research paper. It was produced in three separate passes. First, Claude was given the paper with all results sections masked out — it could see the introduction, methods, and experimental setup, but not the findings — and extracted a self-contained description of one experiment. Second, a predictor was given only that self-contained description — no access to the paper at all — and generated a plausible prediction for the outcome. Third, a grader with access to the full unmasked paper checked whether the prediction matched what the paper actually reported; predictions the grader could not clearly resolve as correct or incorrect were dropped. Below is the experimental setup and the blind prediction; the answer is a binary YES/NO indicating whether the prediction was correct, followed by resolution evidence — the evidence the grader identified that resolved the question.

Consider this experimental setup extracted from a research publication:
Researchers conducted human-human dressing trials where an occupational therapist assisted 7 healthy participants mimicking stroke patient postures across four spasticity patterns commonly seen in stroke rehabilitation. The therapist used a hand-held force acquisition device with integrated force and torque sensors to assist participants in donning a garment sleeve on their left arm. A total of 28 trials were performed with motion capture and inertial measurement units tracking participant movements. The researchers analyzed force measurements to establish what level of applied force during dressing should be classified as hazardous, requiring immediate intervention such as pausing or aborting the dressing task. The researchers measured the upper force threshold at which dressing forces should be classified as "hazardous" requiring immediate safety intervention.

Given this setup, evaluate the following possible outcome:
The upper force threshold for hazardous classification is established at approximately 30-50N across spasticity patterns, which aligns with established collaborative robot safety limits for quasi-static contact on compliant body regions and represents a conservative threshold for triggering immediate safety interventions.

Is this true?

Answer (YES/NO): YES